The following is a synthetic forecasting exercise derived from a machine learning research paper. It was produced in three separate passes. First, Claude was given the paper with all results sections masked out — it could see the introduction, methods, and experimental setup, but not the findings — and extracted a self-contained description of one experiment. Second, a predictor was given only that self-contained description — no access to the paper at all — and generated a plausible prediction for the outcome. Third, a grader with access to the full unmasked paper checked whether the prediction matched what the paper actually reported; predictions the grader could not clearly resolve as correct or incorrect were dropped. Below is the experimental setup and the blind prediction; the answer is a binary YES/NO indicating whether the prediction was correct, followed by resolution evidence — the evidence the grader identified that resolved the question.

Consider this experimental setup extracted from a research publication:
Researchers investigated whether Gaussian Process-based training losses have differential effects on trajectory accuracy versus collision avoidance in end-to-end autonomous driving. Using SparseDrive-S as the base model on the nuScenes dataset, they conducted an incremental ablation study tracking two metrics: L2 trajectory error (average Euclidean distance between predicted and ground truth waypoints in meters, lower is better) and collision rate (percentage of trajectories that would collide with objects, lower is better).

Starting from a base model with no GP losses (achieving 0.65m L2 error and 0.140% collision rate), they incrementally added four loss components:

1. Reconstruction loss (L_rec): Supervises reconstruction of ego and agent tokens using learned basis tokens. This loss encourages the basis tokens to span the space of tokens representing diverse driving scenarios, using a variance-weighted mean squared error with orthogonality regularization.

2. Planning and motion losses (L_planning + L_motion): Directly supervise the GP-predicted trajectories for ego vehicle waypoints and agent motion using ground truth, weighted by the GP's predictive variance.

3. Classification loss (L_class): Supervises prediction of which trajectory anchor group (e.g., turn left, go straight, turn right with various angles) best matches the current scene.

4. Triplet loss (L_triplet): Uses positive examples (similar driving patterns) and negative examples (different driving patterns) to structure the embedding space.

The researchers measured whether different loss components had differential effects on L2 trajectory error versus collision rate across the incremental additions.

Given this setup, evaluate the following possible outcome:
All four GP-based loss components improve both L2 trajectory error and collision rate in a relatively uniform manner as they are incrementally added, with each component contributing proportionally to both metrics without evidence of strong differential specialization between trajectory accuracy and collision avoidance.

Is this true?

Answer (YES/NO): NO